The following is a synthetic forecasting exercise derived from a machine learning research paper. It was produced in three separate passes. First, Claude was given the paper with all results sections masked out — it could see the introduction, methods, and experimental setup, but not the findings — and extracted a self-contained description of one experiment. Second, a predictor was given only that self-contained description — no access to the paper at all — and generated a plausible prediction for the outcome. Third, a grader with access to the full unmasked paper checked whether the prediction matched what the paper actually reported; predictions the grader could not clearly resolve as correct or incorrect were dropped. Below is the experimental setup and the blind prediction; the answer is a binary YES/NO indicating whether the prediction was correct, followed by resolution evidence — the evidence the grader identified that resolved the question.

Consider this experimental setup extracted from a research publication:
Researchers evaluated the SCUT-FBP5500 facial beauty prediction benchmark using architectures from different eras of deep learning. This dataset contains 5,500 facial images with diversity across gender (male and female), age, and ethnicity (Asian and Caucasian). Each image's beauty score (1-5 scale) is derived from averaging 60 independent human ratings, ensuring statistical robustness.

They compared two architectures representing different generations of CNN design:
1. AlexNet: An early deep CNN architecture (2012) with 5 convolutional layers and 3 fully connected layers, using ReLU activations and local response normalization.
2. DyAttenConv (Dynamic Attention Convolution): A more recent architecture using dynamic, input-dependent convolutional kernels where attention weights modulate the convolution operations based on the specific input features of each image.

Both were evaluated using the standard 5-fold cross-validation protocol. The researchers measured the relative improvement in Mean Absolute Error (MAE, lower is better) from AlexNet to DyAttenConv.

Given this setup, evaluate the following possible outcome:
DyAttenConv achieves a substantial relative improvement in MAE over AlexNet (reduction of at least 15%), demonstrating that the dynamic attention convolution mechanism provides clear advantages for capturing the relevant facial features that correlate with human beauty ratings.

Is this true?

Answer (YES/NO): YES